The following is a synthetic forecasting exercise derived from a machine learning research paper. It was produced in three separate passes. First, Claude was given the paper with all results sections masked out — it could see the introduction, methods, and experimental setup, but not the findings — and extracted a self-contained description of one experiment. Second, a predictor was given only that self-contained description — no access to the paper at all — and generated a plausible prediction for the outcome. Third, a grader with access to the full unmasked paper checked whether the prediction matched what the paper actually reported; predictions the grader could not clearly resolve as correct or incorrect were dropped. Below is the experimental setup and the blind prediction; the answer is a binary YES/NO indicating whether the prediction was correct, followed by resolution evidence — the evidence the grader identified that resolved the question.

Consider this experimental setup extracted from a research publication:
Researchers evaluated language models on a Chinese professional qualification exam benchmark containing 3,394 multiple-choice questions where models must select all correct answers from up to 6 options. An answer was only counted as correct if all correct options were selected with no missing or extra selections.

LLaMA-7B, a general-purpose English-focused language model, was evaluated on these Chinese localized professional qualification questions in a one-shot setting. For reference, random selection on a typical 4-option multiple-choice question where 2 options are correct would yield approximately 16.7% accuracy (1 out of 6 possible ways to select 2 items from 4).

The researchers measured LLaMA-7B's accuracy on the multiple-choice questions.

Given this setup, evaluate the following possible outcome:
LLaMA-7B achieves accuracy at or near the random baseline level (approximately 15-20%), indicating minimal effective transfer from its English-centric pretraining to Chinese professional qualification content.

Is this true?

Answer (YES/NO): NO